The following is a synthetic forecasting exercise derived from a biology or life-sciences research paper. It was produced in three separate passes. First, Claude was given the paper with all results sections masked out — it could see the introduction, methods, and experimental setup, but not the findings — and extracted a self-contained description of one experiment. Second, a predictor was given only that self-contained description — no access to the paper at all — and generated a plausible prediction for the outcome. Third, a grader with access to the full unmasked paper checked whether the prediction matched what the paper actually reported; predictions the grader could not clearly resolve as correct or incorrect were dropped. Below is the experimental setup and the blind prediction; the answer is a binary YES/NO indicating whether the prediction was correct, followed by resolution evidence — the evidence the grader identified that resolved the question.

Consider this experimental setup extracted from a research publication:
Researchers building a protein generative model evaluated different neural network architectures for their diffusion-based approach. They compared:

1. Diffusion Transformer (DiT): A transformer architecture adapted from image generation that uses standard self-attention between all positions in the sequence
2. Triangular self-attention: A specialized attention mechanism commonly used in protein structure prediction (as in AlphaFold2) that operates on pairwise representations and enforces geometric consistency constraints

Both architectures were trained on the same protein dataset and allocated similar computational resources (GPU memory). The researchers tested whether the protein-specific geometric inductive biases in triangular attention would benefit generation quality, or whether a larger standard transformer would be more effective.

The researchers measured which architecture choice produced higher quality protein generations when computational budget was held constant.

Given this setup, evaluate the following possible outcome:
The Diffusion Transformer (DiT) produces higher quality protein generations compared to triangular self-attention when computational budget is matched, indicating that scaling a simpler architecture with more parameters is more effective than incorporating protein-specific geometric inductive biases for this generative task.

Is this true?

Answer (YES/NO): YES